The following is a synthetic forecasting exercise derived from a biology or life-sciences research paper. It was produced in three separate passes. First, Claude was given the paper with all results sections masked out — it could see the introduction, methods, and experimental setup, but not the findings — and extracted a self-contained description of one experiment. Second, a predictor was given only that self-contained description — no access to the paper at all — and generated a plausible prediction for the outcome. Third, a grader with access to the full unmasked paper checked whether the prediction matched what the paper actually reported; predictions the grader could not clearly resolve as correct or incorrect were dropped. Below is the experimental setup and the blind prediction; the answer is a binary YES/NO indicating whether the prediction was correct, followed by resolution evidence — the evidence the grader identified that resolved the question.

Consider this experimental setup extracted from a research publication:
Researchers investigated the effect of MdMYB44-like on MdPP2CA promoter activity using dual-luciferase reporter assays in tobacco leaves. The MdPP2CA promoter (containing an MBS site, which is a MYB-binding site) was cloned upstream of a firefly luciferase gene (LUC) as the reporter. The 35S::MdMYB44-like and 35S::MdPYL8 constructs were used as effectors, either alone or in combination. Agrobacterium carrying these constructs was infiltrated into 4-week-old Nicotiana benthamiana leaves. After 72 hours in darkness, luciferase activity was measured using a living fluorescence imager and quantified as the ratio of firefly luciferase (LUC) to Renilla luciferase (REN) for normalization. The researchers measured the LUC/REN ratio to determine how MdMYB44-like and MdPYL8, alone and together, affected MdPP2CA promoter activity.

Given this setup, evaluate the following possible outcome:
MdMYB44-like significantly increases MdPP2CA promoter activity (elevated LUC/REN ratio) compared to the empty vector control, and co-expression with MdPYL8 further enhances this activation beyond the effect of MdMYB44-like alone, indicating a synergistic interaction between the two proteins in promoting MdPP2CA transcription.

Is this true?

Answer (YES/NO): NO